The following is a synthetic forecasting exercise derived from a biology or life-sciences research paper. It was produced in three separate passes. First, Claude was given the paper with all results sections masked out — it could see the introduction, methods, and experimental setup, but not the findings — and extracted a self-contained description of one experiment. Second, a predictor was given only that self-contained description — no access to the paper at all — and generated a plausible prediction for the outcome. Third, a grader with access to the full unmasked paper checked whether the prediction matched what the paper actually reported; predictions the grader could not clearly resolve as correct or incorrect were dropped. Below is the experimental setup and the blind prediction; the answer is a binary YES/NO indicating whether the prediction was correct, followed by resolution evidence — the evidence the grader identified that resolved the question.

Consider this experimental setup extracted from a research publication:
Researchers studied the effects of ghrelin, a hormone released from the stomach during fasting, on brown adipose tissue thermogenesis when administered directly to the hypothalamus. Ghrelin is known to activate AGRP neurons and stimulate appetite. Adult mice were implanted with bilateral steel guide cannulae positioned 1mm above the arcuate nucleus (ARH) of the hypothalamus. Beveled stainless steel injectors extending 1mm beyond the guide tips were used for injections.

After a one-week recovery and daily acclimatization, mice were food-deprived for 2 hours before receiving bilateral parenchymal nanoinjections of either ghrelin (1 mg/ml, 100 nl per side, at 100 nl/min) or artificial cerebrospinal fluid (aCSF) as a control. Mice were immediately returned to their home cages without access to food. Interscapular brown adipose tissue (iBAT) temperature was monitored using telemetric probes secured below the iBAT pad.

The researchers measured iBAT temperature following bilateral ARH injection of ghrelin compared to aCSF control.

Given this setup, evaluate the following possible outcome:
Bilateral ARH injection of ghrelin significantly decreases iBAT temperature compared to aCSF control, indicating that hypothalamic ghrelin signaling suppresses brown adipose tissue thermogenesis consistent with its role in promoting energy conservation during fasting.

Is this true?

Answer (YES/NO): YES